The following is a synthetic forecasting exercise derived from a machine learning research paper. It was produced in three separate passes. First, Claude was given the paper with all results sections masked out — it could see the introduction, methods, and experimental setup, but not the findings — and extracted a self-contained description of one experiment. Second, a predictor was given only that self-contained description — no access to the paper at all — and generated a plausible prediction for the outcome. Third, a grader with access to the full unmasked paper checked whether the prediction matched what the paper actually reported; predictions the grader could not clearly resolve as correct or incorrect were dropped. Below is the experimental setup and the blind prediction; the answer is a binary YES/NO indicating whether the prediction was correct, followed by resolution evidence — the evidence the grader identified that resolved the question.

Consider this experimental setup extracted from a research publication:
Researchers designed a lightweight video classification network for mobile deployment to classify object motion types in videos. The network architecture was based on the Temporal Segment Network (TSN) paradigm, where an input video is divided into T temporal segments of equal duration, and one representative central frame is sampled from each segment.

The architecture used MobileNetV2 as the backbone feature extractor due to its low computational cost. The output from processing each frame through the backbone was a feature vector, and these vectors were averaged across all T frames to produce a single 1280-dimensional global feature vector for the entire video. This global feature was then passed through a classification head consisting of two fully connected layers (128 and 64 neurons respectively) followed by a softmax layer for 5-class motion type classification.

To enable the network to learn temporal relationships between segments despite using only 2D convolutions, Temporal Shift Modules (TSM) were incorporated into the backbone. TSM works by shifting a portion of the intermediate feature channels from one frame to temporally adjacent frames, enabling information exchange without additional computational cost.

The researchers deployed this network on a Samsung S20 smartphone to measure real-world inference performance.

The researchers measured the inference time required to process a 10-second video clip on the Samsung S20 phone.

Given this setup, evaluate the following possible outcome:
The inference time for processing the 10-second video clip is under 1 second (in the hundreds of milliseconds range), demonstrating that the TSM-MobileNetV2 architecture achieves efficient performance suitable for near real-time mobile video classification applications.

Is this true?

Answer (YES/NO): YES